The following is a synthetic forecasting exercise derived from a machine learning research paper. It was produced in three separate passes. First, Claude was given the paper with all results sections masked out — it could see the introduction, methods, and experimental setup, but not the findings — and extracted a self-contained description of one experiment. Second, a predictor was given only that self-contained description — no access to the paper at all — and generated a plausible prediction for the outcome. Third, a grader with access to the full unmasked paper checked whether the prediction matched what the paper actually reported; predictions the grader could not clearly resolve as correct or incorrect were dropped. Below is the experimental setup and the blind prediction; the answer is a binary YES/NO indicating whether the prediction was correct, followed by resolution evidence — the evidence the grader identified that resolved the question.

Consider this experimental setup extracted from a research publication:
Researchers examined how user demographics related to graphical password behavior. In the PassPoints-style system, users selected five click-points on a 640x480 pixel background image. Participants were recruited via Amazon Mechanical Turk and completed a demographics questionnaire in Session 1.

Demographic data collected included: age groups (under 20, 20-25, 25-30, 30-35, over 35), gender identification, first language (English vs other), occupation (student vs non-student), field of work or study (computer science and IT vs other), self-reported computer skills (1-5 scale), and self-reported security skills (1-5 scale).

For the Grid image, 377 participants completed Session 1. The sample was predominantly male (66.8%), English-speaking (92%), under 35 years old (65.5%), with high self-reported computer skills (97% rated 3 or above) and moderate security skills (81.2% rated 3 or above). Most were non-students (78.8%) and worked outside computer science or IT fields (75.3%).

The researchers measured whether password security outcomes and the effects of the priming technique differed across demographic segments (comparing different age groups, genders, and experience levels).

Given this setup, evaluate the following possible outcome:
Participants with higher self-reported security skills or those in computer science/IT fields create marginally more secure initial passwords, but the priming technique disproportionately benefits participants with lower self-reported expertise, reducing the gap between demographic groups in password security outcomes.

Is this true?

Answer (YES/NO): NO